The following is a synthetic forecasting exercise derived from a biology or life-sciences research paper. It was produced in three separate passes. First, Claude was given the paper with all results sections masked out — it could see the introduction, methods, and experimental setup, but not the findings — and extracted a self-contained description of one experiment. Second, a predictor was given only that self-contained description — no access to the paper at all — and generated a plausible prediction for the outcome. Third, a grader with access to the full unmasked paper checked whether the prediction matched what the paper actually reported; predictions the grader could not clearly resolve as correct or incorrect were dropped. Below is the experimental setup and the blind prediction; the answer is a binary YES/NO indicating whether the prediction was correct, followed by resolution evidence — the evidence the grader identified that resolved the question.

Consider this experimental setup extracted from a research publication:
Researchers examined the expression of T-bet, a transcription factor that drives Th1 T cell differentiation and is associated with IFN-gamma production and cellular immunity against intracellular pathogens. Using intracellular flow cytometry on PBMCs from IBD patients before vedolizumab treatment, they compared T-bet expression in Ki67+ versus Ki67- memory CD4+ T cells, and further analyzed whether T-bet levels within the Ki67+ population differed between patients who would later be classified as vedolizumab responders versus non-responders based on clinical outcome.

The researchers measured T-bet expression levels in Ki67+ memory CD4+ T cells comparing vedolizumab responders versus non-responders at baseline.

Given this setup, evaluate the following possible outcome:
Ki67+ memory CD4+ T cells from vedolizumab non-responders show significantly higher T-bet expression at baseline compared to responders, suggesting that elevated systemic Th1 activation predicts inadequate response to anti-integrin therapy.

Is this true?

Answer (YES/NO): YES